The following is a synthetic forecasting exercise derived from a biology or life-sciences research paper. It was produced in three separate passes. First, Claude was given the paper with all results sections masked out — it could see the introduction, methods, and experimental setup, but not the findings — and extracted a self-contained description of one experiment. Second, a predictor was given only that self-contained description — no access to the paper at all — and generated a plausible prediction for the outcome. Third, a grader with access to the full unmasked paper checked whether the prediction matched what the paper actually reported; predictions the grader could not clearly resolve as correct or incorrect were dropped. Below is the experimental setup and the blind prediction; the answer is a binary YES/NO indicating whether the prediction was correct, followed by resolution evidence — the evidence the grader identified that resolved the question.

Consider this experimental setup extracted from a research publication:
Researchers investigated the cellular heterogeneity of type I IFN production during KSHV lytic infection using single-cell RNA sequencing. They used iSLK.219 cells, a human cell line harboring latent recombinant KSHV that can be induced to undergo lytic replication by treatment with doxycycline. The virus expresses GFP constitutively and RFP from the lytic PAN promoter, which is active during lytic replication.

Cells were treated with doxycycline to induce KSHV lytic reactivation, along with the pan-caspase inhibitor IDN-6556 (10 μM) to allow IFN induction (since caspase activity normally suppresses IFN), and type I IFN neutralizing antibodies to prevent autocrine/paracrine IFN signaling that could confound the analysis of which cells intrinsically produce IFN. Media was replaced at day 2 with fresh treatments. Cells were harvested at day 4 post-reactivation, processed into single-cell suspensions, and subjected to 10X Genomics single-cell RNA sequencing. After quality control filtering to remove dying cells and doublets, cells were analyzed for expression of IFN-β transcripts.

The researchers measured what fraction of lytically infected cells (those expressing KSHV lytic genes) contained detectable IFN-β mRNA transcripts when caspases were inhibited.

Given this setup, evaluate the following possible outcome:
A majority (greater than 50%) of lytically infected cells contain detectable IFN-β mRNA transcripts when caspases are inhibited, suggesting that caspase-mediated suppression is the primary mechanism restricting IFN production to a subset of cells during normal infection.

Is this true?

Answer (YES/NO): NO